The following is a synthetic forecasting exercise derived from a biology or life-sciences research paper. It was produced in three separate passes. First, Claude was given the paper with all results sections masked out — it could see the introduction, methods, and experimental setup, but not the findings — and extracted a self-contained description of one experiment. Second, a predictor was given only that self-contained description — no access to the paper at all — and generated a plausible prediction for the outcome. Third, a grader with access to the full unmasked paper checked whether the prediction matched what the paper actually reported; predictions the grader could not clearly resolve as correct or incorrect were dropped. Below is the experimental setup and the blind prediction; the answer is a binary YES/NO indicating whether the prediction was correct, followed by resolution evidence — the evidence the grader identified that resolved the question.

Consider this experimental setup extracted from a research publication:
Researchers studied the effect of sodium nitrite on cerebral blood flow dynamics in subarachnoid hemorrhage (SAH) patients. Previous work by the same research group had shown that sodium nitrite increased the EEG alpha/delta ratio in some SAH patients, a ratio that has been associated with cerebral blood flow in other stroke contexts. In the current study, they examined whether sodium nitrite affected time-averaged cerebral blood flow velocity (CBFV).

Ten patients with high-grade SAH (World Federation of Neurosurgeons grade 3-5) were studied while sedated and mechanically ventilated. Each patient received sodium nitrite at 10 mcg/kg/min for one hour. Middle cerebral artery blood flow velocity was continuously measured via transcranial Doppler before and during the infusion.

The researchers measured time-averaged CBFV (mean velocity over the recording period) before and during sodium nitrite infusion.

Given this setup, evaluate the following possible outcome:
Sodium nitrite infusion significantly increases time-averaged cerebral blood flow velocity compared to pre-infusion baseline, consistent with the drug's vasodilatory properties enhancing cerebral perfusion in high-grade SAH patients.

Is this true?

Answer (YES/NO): NO